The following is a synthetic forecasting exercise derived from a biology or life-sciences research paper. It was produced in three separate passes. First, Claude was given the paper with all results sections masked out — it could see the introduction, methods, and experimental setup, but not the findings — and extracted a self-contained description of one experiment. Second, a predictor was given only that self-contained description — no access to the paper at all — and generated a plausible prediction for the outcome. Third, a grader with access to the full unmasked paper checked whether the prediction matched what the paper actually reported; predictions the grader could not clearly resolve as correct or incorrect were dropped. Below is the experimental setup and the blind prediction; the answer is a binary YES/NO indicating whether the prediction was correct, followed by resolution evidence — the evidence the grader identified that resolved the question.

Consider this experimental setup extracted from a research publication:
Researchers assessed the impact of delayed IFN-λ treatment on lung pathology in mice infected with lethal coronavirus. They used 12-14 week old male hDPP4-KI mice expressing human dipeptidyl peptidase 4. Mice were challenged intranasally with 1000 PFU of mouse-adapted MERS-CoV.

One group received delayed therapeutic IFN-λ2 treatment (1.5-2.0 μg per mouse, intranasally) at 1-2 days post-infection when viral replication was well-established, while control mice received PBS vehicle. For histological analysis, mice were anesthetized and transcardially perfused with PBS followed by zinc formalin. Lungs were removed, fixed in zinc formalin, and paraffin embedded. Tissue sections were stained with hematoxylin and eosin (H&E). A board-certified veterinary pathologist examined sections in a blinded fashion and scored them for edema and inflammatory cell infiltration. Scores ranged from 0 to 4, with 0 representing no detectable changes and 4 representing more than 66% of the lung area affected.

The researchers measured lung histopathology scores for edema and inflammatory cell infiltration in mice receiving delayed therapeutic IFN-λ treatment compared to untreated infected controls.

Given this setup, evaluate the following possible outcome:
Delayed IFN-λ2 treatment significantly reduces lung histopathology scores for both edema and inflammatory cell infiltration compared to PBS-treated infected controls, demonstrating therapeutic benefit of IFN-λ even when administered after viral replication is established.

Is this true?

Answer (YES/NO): NO